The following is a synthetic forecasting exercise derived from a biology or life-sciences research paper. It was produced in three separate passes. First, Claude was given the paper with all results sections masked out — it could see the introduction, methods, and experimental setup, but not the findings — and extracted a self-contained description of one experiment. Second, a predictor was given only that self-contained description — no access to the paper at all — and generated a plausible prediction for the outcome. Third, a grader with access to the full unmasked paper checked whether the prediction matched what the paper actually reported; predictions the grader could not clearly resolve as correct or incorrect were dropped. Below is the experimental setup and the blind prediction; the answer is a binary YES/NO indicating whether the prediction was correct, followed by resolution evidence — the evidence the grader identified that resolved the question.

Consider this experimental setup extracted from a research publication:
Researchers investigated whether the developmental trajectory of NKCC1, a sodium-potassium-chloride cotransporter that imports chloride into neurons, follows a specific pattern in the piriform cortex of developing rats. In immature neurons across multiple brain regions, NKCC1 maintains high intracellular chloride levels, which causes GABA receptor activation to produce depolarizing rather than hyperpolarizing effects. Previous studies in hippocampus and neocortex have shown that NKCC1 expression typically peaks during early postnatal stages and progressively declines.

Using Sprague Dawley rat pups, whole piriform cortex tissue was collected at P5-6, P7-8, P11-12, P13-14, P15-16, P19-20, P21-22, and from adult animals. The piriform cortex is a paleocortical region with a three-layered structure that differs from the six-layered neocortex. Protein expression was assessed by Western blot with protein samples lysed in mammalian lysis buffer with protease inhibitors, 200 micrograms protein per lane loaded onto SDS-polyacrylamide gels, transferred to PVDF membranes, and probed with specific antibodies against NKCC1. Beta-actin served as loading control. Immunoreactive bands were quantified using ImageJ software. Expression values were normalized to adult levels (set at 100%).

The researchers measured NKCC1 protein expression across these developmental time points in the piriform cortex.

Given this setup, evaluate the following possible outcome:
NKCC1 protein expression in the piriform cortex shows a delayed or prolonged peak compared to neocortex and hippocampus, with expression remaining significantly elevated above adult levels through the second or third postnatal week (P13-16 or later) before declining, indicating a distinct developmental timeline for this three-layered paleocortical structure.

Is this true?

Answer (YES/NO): NO